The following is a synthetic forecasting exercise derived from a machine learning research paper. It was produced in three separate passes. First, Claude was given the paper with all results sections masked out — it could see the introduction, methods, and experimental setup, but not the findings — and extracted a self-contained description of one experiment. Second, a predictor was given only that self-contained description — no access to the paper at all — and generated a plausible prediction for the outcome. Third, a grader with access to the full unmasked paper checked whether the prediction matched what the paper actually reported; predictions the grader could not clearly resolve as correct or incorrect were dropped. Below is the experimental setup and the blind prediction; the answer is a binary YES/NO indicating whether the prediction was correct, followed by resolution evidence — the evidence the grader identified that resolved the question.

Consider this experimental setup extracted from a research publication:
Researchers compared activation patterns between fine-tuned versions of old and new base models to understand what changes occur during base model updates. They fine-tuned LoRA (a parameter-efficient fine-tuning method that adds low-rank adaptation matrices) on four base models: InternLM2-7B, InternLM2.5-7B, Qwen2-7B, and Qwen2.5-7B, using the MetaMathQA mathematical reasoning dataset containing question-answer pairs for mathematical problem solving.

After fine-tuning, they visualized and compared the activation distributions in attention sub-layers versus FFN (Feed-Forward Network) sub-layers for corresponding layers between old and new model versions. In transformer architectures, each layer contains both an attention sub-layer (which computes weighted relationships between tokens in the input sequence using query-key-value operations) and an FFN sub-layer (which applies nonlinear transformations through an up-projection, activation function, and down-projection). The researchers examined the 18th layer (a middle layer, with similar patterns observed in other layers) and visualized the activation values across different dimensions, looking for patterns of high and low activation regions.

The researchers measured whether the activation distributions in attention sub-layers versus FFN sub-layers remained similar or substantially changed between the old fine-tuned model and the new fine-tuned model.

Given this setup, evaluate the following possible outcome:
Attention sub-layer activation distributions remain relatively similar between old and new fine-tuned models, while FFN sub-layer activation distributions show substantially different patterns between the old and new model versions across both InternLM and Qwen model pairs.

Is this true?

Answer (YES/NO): YES